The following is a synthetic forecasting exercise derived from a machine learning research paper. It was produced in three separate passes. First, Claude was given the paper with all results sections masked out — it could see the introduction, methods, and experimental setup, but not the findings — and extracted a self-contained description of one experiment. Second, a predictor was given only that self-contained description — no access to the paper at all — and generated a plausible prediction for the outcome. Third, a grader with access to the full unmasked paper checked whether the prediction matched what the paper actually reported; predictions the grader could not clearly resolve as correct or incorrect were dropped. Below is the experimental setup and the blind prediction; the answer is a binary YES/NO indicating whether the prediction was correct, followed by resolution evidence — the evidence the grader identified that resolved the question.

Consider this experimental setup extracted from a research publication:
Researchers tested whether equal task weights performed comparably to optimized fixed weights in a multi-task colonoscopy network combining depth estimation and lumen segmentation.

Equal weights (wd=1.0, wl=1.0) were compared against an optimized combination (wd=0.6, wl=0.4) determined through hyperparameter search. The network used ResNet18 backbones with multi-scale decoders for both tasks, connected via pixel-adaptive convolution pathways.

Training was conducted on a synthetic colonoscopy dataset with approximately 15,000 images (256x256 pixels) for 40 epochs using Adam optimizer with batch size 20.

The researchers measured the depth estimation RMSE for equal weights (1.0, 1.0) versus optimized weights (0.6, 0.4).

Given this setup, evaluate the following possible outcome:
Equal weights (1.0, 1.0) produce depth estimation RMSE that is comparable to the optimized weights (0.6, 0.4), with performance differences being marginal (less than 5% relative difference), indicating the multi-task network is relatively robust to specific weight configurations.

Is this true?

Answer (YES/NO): YES